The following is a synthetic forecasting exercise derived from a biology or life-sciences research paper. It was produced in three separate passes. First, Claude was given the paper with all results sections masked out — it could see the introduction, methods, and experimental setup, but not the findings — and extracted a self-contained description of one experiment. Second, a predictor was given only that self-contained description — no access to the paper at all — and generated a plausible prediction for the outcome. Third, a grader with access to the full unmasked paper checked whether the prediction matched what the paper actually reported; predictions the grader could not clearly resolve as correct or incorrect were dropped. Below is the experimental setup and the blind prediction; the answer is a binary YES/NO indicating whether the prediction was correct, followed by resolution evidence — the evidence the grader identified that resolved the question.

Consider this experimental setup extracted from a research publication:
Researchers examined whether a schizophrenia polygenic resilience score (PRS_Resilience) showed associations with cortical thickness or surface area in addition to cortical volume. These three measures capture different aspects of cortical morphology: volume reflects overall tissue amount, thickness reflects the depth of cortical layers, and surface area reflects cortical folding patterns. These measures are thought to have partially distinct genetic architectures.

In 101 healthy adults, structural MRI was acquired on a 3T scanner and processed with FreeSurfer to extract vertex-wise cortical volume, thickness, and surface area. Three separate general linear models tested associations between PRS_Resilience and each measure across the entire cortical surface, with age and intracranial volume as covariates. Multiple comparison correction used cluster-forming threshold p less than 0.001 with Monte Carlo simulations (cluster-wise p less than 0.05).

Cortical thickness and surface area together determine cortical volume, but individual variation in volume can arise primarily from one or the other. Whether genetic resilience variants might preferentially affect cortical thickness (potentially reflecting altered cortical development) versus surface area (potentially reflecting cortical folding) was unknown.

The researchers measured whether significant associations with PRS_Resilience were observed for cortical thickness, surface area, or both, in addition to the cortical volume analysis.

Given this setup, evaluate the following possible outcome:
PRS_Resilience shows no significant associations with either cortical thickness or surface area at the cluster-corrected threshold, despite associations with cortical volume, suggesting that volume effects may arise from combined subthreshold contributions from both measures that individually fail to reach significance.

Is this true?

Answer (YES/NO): NO